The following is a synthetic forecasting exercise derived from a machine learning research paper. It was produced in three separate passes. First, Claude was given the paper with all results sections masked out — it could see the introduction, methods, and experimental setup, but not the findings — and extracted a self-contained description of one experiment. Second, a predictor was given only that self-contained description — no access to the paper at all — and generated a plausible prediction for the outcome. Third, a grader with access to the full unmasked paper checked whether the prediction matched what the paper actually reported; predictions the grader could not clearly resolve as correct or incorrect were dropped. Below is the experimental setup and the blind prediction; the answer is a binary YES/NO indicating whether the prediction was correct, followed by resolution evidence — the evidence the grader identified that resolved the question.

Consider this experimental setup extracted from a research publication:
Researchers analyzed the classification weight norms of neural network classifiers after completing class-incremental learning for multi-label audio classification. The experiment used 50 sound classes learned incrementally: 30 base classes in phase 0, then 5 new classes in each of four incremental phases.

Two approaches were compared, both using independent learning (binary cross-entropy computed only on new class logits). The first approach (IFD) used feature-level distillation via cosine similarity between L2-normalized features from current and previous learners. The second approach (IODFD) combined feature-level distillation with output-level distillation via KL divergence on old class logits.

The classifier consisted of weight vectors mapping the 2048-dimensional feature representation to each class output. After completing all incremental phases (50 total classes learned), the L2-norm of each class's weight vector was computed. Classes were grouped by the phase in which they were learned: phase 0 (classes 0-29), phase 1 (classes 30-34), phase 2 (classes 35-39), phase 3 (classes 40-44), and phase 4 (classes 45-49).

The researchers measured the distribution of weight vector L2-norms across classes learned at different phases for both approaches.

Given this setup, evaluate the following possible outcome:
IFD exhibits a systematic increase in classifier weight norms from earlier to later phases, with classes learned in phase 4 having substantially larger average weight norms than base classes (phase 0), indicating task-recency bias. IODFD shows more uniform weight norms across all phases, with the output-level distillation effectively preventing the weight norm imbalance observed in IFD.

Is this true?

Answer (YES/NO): NO